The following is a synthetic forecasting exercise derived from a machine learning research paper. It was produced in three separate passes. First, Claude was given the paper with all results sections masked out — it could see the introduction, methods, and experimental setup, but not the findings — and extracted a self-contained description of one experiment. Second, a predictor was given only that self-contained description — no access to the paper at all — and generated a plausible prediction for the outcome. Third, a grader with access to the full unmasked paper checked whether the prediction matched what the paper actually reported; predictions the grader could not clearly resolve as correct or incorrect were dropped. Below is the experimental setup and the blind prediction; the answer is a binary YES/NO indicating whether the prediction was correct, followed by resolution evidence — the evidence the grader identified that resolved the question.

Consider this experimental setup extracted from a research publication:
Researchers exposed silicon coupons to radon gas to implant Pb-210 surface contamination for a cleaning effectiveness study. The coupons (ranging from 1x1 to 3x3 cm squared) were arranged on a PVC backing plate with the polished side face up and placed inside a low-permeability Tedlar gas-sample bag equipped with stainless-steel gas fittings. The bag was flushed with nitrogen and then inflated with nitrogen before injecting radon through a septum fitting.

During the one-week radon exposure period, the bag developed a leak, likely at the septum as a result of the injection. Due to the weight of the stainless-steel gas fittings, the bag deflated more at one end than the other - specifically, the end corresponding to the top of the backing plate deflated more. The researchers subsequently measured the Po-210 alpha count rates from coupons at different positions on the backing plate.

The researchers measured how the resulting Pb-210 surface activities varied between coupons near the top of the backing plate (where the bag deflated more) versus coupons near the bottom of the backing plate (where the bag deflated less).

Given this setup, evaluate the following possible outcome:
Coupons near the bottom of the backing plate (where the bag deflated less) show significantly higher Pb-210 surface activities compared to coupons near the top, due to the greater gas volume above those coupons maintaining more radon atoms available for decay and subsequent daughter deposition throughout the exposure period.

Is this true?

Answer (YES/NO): YES